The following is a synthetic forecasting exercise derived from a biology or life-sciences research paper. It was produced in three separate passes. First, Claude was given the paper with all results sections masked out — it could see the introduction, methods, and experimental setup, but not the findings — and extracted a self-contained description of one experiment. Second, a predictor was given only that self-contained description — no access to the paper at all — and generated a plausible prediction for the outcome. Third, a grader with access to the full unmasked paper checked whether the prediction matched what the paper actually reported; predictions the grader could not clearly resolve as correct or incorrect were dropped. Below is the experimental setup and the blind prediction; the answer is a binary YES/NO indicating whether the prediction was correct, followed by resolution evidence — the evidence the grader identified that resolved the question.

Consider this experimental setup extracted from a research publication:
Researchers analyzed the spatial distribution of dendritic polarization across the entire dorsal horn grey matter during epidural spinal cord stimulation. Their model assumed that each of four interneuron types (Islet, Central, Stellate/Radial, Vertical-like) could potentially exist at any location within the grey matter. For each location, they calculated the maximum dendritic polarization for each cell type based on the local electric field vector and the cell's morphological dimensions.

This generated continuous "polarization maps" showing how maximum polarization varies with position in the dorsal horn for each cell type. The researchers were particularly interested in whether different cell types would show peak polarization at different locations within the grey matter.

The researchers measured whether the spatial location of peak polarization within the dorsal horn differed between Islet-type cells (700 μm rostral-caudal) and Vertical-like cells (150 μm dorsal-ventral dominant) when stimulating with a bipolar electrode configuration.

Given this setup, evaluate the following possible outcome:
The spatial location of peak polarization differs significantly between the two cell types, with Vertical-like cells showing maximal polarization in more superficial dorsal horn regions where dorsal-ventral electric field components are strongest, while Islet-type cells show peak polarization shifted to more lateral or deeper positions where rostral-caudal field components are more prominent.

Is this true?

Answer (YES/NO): NO